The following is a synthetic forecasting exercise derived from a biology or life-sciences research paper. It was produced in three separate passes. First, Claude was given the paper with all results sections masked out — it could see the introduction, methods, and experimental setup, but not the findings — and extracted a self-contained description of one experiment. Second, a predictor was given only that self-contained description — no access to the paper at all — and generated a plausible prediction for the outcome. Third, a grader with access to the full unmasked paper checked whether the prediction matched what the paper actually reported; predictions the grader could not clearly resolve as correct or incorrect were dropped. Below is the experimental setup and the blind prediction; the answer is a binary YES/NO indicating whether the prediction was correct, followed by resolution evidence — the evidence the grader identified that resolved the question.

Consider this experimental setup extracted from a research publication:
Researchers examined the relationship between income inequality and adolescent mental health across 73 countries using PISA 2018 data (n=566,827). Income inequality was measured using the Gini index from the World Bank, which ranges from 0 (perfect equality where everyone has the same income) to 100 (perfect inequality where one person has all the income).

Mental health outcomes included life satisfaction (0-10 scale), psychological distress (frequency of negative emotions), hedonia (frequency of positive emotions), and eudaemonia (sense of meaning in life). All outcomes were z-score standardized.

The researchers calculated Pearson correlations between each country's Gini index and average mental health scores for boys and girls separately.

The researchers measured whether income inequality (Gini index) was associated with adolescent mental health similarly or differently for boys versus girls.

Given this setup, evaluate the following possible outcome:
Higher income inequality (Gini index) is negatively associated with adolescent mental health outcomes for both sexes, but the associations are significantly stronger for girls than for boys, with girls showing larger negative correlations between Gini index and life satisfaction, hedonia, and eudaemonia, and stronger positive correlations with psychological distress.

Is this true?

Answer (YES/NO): NO